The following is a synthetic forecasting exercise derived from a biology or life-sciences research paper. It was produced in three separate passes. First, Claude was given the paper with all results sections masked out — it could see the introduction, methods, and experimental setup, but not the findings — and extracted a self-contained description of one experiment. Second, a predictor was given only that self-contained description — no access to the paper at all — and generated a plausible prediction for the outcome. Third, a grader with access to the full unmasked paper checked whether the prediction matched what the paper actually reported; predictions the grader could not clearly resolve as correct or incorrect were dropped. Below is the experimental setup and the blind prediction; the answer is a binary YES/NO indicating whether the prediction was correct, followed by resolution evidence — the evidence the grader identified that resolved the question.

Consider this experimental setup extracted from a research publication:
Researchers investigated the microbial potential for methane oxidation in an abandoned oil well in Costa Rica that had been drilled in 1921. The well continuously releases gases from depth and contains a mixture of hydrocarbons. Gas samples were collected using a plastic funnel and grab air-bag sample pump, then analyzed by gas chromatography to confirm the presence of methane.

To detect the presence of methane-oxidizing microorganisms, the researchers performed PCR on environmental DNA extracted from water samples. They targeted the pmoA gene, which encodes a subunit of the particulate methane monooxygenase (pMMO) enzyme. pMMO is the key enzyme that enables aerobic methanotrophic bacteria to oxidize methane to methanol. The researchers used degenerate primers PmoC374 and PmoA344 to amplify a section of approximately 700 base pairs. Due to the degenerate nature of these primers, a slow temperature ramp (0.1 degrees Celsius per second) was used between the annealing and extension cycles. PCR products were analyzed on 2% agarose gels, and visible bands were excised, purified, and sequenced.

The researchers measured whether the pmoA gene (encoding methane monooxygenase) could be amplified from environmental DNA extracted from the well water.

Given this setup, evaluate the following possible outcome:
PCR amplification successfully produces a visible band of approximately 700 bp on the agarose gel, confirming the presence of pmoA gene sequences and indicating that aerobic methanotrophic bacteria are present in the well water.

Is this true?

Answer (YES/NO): YES